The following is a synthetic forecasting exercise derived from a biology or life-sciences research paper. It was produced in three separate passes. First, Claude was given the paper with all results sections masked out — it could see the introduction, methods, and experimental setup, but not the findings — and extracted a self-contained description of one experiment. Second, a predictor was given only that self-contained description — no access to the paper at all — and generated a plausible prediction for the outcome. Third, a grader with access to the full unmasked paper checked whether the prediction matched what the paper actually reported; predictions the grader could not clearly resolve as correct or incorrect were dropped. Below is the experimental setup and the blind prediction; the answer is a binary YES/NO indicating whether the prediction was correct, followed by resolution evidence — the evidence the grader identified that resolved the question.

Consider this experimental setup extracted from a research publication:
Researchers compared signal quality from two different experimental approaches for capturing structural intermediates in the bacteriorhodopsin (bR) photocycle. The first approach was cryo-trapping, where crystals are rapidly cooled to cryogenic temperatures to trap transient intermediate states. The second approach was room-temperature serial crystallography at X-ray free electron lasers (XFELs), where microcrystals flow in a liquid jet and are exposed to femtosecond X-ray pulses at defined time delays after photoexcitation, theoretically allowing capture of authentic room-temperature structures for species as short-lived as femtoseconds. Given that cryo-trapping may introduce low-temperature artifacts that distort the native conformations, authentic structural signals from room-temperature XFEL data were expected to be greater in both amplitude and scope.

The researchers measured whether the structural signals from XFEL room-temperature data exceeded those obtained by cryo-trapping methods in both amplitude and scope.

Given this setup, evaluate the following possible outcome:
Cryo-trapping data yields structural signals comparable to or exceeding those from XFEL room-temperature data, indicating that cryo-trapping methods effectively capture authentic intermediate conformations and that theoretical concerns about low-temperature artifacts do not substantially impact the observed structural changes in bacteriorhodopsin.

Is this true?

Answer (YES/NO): NO